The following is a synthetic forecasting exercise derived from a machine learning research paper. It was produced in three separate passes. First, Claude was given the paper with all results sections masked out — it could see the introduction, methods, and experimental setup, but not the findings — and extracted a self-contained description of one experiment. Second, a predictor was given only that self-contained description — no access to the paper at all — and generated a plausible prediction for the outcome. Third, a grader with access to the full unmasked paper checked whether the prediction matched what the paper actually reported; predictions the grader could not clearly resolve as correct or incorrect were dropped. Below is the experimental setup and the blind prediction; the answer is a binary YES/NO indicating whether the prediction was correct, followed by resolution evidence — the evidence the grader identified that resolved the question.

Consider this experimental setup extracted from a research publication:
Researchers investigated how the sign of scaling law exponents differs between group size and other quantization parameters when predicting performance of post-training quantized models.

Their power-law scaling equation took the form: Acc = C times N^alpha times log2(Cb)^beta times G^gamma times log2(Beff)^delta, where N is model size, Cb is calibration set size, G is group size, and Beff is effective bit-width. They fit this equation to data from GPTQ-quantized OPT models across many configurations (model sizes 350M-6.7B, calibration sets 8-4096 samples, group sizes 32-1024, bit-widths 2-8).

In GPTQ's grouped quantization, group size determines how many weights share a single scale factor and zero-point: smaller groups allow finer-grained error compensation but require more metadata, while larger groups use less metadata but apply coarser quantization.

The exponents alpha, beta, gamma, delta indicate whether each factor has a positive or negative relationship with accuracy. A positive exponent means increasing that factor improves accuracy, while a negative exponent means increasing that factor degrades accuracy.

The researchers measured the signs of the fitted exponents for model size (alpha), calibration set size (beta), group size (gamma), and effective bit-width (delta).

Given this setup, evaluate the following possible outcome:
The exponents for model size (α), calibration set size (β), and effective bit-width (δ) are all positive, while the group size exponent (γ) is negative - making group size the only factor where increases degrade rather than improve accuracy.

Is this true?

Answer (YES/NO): YES